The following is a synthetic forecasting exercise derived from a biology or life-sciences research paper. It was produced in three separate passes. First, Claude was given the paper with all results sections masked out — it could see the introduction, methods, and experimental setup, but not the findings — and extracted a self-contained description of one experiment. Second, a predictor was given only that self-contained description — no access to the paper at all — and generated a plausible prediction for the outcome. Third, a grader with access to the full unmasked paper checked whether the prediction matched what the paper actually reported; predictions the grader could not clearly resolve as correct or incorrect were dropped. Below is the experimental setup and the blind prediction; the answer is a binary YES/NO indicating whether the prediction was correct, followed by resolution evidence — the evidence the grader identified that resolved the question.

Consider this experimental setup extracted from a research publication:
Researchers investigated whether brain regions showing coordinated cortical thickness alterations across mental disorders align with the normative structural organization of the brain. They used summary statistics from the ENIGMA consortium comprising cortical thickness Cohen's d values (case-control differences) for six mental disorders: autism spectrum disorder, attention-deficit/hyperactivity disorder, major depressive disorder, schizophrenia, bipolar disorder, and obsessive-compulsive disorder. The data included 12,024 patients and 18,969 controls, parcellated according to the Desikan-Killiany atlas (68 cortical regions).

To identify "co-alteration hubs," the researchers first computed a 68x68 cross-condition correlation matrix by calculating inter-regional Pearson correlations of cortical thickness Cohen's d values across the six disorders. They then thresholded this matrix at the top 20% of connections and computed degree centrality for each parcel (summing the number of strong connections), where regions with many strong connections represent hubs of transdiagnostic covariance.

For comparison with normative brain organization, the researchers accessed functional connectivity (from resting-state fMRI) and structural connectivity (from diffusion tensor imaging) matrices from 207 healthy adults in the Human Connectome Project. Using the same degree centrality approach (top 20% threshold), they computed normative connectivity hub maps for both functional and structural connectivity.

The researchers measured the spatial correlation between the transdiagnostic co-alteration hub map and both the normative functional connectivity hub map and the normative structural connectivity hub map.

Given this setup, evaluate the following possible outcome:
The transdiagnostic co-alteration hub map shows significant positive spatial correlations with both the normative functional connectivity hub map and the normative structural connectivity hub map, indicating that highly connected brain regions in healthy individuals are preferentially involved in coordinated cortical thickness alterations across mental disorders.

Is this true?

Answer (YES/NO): NO